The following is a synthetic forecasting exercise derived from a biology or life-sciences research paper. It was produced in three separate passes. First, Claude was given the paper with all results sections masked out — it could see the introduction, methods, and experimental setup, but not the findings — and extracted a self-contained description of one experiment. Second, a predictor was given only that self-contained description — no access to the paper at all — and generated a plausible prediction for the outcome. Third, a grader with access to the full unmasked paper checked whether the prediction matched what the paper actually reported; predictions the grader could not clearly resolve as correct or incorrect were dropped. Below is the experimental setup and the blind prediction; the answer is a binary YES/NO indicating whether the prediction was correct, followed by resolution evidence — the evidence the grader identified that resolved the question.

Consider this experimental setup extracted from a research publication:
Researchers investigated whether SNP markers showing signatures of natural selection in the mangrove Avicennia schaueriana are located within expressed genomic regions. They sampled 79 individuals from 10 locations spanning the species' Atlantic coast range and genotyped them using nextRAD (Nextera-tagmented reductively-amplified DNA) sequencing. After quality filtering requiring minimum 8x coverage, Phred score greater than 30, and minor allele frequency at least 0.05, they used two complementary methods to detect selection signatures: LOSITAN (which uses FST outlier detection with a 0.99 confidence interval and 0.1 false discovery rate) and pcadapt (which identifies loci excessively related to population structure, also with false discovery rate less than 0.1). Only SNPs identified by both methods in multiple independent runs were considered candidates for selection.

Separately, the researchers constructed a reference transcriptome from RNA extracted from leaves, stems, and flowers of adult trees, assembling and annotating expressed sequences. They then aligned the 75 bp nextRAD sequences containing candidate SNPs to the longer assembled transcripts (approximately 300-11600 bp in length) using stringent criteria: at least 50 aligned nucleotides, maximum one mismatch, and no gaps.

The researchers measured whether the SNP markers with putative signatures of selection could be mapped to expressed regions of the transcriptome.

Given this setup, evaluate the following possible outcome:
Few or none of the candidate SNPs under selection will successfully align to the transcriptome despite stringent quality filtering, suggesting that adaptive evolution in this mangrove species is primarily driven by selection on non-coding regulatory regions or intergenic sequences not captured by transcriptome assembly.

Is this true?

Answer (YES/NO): NO